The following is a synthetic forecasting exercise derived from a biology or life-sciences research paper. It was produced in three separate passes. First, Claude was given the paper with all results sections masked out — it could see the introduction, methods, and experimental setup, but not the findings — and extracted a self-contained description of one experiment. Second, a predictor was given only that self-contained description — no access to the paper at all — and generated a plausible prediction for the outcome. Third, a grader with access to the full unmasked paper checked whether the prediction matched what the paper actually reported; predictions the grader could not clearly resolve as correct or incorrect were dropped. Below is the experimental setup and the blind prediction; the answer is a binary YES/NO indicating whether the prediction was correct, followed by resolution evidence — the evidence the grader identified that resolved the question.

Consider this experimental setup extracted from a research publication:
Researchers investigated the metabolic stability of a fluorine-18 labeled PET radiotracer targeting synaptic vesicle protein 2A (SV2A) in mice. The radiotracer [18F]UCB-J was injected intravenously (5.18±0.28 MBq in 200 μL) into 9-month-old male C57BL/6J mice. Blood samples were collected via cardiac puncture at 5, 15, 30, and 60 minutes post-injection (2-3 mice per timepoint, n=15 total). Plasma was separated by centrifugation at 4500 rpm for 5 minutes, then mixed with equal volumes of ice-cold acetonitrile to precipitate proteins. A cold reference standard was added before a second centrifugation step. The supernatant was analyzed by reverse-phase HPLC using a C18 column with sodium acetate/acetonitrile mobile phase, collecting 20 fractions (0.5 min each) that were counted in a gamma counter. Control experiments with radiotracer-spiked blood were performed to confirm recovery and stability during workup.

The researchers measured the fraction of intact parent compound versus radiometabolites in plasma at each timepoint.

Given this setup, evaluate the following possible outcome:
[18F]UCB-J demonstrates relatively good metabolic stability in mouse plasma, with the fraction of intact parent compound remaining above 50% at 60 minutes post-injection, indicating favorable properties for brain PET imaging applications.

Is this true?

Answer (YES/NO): NO